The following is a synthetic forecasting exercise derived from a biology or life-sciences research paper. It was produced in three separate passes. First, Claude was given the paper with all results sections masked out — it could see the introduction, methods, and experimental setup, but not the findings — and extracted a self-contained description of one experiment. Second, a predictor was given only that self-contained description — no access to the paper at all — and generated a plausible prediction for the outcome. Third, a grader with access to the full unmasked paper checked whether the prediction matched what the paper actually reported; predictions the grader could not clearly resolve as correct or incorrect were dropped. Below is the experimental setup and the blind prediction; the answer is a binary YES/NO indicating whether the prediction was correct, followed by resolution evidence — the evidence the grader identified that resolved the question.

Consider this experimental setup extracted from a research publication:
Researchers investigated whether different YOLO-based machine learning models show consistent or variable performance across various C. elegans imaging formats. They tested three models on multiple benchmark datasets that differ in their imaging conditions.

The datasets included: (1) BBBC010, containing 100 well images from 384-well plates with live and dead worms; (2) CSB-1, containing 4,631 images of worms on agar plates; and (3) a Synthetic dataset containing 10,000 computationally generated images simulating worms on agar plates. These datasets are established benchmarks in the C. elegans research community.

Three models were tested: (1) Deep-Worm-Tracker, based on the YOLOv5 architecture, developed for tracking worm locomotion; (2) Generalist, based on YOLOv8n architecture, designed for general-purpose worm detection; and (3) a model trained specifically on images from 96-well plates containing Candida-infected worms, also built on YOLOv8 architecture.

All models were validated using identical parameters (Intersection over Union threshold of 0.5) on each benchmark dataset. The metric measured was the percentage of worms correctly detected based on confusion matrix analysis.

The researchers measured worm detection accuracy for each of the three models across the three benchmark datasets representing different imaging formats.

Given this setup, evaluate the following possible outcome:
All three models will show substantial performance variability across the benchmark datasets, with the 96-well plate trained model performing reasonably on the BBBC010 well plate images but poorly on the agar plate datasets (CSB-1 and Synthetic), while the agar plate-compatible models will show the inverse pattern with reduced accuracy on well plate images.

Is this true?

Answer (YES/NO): NO